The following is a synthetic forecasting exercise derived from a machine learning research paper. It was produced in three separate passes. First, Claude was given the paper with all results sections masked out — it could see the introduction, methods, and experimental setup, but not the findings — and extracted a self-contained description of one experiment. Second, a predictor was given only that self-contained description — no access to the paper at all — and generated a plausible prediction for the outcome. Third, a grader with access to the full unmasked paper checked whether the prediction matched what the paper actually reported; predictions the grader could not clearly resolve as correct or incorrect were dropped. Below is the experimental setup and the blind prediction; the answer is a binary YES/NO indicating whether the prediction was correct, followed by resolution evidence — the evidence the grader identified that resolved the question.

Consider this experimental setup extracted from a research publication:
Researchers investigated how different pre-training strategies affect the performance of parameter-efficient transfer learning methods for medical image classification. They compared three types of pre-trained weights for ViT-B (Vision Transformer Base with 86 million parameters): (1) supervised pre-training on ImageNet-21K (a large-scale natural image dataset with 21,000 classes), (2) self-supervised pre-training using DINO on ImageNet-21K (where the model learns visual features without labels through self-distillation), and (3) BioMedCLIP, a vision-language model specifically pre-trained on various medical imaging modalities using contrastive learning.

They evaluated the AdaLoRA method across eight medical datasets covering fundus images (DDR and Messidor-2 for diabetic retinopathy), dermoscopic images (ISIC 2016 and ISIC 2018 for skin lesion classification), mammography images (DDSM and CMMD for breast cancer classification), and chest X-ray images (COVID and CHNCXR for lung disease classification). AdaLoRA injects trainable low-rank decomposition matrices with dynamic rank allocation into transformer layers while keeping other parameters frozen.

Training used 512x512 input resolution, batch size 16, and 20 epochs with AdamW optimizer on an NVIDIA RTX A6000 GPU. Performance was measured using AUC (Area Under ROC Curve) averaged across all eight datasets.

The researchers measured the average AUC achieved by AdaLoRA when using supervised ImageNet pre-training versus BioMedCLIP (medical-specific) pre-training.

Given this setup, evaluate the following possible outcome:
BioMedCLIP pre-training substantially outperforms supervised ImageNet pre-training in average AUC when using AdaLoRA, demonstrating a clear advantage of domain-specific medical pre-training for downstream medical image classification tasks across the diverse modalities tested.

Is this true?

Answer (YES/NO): NO